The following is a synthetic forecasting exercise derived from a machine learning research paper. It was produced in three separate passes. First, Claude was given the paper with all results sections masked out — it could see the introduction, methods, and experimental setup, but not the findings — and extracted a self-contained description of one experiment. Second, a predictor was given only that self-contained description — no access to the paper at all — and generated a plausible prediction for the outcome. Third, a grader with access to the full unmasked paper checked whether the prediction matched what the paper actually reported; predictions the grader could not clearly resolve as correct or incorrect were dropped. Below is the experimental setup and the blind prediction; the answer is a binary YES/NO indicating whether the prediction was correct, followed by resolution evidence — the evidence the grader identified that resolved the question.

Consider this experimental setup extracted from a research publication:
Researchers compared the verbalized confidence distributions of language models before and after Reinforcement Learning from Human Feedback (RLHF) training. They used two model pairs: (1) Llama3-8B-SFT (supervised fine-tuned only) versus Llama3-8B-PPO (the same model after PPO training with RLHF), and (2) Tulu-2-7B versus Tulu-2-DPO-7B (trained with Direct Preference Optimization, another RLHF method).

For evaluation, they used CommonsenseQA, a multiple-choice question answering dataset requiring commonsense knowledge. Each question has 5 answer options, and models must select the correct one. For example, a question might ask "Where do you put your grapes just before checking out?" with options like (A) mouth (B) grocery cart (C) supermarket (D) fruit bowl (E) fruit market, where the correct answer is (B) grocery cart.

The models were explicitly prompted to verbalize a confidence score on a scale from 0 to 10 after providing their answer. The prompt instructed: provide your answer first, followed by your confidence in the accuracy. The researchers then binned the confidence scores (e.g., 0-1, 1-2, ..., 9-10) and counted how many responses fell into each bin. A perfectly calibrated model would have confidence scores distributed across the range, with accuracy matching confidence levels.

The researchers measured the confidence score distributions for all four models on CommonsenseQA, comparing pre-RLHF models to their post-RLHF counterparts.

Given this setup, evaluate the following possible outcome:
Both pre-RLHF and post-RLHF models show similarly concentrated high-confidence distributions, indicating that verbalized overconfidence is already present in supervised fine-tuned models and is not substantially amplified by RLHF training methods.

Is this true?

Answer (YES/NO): NO